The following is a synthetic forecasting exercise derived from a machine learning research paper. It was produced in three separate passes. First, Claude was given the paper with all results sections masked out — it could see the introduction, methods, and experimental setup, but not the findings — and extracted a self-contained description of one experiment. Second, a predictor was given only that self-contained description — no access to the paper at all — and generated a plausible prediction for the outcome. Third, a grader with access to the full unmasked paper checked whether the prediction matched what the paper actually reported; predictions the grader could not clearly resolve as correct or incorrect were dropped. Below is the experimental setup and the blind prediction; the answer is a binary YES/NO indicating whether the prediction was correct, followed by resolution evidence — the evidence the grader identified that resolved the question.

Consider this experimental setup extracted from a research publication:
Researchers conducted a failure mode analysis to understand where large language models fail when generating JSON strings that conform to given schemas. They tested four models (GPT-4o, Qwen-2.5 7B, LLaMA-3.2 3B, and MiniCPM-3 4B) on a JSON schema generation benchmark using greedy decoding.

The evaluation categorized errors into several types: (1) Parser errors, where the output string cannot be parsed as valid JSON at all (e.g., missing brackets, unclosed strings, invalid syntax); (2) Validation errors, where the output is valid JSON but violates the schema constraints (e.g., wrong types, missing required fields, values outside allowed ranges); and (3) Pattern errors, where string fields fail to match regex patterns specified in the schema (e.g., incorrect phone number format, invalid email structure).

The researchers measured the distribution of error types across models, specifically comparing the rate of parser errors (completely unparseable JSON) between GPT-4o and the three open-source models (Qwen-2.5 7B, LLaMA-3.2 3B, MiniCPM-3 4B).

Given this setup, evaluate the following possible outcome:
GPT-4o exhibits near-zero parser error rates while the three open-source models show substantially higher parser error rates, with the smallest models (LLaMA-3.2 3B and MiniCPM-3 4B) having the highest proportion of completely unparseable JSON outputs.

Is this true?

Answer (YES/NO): NO